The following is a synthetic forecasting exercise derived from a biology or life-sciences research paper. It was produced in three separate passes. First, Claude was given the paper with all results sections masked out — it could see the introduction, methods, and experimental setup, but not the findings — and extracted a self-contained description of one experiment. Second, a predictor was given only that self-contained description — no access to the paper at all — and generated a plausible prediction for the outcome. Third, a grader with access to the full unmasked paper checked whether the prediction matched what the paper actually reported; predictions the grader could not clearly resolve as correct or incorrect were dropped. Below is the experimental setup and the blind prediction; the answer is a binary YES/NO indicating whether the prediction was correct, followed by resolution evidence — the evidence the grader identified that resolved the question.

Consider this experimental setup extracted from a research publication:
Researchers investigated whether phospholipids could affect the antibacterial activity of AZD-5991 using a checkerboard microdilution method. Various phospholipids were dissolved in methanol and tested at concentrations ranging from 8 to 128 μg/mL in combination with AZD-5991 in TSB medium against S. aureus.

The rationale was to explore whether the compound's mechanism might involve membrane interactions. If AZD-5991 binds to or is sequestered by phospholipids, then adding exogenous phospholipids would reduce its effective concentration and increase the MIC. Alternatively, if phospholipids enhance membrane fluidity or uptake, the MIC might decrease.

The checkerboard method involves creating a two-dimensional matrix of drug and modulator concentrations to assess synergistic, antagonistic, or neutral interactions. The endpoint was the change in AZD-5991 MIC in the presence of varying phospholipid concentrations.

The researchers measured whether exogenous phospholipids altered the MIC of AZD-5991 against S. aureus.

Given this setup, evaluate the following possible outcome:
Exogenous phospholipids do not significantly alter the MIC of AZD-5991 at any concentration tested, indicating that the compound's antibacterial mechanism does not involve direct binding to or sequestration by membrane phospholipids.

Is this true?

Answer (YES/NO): NO